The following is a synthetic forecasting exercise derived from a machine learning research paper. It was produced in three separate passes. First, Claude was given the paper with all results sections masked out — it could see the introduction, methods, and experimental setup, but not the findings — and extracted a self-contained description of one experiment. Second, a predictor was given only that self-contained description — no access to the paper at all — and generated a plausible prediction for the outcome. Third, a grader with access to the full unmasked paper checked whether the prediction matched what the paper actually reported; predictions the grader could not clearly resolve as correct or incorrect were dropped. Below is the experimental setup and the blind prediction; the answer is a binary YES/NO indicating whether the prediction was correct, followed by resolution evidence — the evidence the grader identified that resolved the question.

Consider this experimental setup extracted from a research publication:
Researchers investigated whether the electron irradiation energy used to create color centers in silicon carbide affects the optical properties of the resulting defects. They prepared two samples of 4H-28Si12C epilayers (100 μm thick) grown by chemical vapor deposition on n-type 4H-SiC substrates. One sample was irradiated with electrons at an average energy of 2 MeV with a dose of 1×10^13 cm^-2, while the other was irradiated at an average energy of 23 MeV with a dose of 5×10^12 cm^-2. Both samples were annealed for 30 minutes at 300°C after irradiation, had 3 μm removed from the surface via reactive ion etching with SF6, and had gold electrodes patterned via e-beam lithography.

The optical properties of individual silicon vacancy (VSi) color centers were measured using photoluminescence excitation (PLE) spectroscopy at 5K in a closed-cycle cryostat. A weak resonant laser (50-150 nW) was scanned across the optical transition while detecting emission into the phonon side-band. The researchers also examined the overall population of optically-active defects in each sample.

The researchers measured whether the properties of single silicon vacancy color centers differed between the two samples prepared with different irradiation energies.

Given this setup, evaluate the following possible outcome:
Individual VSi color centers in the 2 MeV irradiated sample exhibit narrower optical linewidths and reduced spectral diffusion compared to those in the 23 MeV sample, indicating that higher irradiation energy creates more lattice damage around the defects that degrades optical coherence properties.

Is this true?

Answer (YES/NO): NO